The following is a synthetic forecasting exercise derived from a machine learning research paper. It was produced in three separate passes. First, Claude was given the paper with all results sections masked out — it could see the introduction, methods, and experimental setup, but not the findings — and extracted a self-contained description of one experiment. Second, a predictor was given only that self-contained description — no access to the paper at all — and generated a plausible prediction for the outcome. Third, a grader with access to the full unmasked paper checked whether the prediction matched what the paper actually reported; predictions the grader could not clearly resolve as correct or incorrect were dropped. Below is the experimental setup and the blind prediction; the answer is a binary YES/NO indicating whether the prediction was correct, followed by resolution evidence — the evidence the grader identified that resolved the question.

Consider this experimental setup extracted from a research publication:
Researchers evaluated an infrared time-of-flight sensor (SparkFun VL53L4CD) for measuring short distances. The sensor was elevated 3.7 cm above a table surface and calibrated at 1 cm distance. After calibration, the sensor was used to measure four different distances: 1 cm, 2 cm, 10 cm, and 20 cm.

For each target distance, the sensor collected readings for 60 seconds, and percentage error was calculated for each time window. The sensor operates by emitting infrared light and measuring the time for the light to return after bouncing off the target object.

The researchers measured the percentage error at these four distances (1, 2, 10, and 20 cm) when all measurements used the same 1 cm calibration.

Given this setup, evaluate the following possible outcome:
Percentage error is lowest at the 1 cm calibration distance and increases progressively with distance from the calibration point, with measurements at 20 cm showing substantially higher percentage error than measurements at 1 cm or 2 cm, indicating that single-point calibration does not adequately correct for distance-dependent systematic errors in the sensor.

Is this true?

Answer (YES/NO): NO